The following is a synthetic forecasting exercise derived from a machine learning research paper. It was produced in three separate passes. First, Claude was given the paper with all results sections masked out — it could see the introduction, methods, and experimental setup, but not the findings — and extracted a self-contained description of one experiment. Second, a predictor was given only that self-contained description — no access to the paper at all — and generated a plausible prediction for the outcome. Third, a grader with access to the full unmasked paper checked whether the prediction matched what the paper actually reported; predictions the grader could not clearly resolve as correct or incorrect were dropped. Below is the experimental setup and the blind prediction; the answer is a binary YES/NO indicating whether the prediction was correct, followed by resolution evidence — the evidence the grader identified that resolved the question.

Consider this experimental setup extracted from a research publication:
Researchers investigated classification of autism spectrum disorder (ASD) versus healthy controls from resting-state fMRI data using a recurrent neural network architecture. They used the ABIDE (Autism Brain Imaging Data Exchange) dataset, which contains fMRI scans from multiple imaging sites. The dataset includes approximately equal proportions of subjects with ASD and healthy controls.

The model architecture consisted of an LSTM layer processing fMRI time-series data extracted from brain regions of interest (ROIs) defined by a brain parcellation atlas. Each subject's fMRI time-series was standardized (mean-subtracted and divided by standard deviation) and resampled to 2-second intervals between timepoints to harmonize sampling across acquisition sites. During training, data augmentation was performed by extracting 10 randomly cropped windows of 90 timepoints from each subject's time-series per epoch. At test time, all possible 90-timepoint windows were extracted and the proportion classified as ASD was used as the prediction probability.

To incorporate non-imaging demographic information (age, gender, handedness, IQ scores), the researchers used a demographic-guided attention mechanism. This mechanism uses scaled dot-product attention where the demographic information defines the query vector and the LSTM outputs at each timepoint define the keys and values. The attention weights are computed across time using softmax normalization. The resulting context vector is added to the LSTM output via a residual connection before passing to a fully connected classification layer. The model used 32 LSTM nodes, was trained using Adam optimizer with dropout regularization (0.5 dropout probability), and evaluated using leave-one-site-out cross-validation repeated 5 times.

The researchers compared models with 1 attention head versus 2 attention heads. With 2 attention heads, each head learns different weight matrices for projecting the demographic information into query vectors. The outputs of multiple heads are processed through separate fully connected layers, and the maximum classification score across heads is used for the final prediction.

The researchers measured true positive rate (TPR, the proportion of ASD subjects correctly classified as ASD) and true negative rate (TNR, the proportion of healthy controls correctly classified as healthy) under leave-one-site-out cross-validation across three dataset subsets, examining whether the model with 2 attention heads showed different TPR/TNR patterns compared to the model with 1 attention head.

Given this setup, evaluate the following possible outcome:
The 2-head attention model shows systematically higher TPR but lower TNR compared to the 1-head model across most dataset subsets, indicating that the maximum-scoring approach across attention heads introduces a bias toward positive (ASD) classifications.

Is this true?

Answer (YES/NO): NO